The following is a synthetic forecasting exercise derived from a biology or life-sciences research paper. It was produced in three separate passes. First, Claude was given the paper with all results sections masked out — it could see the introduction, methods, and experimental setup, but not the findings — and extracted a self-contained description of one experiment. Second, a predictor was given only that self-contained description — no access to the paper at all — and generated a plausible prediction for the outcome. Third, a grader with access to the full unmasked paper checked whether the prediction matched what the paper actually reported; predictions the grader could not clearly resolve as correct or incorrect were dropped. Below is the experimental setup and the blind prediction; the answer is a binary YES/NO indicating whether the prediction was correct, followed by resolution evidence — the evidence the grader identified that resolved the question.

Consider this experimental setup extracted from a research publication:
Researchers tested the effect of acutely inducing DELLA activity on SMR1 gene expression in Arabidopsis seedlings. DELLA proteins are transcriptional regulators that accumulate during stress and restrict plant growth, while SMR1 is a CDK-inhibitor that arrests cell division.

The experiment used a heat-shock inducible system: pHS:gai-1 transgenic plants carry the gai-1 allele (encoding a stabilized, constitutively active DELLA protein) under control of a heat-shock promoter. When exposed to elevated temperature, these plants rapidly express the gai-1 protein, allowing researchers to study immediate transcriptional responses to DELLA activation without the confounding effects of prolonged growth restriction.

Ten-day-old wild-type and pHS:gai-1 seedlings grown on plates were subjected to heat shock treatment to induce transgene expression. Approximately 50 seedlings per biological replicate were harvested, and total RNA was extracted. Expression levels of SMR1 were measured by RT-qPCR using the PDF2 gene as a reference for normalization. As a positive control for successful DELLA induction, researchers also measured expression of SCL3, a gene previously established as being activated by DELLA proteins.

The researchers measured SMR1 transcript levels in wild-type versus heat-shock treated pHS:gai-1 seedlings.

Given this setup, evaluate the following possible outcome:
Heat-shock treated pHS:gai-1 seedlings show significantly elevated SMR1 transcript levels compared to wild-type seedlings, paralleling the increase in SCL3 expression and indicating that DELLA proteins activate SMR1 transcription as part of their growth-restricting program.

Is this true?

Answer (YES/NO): YES